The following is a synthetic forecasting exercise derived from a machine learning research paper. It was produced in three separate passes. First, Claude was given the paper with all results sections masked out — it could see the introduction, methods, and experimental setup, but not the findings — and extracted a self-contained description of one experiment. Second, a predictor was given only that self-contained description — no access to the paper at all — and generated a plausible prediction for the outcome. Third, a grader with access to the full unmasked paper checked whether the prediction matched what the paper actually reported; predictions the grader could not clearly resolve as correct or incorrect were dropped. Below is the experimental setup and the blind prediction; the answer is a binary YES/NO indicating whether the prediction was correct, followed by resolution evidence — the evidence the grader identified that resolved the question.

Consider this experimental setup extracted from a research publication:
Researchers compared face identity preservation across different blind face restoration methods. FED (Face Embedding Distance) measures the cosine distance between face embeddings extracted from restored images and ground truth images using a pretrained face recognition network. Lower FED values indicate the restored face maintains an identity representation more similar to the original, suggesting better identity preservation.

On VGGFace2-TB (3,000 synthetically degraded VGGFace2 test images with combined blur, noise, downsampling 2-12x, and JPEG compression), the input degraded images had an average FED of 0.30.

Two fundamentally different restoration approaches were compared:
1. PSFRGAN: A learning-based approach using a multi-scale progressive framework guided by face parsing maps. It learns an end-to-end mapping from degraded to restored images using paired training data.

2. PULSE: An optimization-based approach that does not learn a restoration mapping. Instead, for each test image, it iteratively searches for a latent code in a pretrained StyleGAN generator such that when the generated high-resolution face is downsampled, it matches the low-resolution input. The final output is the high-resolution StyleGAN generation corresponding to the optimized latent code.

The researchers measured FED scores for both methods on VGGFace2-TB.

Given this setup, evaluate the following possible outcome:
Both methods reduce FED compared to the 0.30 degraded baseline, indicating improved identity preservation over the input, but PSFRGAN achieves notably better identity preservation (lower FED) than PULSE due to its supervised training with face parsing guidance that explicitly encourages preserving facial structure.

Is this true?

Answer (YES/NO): NO